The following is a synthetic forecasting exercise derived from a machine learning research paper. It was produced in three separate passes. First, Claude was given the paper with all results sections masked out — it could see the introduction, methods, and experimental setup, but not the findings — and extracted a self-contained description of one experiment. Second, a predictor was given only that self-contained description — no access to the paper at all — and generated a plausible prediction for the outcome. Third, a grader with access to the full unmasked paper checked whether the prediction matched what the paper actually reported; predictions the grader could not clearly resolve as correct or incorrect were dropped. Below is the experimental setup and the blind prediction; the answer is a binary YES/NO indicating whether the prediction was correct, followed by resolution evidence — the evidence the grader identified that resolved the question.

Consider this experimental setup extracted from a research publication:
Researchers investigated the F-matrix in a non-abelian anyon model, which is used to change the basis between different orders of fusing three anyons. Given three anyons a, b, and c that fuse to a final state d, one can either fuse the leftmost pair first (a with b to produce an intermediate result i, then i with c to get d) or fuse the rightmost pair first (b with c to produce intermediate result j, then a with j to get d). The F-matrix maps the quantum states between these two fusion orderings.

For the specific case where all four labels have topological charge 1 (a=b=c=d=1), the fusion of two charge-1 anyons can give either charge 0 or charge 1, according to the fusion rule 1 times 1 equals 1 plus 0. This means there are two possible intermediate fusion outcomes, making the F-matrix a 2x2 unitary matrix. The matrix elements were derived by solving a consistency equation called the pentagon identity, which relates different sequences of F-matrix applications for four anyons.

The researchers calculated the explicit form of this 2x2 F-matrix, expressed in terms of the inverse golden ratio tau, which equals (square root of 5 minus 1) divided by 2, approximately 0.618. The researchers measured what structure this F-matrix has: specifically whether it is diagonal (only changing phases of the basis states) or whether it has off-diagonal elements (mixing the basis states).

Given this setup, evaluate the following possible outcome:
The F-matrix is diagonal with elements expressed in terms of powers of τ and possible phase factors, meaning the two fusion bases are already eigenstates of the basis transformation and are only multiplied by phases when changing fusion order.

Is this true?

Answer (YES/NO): NO